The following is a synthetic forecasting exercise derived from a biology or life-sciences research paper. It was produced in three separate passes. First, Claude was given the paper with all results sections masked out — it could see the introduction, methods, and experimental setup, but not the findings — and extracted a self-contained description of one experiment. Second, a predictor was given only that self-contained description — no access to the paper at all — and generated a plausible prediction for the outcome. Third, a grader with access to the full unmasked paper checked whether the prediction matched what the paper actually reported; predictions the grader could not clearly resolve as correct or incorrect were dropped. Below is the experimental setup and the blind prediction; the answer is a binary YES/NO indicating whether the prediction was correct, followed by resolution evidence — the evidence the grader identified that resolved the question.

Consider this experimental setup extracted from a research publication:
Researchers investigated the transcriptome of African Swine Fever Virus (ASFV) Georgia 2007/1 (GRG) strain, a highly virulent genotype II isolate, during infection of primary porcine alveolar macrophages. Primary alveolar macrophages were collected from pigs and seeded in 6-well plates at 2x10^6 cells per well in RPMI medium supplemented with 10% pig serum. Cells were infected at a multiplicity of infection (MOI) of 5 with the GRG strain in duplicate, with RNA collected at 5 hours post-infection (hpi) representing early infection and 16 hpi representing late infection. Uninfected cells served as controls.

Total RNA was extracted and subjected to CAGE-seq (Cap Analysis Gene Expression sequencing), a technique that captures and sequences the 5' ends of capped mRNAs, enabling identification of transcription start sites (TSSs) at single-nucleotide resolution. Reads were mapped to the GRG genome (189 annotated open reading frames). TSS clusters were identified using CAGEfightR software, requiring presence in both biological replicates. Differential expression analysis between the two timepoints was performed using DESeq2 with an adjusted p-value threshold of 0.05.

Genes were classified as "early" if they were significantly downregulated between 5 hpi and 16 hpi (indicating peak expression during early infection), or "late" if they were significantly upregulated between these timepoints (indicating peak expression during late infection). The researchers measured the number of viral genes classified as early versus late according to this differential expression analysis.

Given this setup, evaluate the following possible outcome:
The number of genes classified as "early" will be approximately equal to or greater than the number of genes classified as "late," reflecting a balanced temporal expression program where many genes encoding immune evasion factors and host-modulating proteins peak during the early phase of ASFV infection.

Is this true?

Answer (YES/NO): YES